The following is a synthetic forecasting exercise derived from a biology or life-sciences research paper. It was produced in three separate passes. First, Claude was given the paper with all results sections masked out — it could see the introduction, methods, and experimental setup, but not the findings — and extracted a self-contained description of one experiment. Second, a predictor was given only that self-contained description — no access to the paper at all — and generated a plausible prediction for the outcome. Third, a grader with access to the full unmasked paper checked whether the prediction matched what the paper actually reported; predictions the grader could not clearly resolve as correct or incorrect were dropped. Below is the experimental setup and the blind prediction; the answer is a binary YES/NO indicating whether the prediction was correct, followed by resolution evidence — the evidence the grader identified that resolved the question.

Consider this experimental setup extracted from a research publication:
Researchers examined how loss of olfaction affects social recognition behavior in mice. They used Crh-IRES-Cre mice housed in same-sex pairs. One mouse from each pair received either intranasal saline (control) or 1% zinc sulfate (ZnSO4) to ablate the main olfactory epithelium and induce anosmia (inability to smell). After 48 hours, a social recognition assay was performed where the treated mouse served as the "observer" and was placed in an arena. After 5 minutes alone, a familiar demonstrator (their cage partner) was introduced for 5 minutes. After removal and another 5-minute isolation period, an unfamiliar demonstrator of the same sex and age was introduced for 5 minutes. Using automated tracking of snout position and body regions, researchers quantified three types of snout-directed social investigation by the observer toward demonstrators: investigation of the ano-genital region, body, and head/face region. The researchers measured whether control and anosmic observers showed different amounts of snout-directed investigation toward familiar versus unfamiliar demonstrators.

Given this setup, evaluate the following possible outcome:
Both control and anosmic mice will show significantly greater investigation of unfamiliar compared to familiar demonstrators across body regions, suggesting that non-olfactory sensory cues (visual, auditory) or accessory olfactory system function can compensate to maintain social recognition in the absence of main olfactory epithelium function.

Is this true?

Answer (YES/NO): NO